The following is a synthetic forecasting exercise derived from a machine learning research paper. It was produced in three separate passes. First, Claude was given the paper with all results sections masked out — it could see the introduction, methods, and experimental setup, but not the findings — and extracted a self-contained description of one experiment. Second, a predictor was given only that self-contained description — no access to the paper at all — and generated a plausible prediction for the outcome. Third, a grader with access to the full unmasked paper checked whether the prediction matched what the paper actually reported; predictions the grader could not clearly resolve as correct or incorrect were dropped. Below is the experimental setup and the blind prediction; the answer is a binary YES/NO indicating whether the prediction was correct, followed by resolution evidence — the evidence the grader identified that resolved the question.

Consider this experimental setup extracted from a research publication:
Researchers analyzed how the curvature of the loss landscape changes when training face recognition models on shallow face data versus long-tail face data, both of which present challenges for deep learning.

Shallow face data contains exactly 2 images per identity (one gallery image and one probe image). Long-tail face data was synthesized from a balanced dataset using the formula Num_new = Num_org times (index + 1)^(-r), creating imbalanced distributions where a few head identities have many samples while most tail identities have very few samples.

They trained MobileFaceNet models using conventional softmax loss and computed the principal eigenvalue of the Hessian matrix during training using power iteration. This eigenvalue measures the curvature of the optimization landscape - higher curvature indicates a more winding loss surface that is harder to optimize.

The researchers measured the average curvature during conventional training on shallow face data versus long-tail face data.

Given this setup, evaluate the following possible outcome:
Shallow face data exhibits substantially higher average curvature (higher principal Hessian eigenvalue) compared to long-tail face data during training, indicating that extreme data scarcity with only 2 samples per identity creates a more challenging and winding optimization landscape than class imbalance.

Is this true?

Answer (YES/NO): NO